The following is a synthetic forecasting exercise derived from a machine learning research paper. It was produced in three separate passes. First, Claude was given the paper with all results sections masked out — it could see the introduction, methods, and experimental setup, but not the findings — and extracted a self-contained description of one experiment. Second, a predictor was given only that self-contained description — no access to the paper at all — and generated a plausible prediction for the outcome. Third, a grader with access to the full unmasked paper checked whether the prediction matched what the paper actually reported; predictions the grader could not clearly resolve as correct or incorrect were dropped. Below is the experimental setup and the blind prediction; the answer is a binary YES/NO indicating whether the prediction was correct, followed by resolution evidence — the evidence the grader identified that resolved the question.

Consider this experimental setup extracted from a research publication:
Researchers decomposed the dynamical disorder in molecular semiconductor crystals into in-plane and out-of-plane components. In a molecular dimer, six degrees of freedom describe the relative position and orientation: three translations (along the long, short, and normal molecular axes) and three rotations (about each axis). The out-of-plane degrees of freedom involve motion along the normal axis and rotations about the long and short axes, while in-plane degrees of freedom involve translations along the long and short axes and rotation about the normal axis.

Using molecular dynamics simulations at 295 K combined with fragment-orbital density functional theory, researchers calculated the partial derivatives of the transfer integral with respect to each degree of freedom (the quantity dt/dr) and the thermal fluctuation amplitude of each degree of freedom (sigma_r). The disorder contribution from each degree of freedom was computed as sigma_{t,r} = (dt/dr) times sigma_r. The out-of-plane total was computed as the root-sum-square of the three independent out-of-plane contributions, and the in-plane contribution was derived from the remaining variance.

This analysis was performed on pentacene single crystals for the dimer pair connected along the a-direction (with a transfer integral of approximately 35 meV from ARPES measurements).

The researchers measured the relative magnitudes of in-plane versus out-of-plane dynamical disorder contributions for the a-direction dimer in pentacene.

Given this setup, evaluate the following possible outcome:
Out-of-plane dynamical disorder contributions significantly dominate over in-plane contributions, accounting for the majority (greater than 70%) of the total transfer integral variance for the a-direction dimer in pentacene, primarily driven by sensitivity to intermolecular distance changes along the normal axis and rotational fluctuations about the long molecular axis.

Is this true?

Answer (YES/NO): NO